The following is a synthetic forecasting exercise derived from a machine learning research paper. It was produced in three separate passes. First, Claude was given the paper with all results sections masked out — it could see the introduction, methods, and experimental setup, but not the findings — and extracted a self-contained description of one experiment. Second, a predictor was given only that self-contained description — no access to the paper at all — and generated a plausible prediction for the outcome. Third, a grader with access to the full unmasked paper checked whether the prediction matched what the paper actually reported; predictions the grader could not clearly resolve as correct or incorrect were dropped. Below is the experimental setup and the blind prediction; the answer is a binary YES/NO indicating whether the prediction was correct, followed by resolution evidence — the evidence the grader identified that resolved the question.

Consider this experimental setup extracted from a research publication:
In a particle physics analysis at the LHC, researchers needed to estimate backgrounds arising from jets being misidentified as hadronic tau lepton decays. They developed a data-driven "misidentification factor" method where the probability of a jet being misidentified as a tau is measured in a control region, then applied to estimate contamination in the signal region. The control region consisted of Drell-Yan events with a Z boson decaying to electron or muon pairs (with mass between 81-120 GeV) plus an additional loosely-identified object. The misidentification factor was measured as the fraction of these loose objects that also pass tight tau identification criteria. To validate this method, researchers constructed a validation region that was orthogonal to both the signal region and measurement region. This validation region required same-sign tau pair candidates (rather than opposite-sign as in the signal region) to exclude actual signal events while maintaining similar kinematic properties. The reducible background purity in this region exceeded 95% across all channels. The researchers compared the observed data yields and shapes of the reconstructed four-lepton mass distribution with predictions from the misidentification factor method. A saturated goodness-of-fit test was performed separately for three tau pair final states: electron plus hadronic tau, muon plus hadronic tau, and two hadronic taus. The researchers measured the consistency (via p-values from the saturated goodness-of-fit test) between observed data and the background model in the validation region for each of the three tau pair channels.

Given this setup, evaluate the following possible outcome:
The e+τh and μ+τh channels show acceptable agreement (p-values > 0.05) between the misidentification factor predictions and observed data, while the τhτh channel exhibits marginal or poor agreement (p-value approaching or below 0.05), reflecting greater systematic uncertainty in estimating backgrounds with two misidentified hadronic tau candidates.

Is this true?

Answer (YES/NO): NO